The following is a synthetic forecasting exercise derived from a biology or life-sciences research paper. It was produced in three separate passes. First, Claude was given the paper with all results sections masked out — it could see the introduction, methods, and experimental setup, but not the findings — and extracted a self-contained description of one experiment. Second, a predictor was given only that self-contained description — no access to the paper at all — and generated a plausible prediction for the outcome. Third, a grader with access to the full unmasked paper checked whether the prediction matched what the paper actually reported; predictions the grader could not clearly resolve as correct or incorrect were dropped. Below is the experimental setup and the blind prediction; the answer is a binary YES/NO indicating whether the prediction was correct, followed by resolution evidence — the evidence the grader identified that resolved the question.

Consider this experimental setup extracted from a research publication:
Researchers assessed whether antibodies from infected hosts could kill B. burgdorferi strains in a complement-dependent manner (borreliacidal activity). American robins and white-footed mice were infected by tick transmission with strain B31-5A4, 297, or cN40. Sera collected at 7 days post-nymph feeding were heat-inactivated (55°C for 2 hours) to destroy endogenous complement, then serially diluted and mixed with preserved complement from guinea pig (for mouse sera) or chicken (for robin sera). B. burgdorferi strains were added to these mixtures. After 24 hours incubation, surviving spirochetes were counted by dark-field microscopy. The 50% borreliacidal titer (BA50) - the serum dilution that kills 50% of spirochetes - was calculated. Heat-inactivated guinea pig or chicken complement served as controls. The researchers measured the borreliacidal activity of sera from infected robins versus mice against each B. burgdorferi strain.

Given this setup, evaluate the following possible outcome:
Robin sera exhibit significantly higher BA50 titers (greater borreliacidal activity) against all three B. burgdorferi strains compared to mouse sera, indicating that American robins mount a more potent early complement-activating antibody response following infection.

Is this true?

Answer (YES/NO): NO